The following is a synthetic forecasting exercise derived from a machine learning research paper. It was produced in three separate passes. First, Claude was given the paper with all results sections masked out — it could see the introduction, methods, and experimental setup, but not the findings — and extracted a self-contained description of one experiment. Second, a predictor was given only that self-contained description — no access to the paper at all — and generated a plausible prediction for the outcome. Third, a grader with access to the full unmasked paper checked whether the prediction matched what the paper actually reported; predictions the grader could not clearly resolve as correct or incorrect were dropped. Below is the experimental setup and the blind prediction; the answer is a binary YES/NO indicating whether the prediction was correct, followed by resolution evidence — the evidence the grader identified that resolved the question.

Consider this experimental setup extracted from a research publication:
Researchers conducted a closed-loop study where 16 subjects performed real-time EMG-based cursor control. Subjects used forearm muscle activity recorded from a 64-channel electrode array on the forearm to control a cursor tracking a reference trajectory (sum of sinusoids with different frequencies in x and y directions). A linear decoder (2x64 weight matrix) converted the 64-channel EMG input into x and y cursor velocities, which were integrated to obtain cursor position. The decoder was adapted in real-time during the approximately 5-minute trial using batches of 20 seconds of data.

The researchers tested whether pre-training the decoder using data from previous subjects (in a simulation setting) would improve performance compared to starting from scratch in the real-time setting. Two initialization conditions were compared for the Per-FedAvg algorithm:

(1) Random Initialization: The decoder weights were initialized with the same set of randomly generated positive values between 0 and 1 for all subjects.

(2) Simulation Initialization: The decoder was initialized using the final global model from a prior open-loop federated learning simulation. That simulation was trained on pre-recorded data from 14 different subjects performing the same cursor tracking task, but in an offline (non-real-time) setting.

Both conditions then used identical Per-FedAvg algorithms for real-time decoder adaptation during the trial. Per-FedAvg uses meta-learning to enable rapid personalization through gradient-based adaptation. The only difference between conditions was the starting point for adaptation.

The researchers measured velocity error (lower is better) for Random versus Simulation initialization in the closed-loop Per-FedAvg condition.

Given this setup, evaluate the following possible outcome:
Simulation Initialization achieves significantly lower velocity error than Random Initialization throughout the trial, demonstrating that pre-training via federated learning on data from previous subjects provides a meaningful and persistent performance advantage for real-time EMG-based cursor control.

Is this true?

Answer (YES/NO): NO